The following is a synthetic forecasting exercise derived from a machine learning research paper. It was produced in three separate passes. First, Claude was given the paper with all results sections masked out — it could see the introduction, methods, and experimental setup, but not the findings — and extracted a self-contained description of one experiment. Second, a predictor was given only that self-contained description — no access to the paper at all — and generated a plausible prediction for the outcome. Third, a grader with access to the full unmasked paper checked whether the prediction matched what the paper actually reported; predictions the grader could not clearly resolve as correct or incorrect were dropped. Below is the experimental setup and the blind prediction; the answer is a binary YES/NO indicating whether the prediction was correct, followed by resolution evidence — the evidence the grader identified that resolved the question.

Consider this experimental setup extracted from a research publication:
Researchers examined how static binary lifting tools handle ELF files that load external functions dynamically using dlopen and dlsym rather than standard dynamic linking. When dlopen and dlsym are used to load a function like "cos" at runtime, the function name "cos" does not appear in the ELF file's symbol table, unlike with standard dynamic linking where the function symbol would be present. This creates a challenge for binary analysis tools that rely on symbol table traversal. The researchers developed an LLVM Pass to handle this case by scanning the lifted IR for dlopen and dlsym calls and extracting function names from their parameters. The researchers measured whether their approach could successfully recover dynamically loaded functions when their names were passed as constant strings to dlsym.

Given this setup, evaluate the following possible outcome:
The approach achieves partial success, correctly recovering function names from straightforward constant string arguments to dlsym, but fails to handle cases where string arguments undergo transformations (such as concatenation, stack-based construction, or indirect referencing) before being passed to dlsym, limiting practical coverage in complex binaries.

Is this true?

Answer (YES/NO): YES